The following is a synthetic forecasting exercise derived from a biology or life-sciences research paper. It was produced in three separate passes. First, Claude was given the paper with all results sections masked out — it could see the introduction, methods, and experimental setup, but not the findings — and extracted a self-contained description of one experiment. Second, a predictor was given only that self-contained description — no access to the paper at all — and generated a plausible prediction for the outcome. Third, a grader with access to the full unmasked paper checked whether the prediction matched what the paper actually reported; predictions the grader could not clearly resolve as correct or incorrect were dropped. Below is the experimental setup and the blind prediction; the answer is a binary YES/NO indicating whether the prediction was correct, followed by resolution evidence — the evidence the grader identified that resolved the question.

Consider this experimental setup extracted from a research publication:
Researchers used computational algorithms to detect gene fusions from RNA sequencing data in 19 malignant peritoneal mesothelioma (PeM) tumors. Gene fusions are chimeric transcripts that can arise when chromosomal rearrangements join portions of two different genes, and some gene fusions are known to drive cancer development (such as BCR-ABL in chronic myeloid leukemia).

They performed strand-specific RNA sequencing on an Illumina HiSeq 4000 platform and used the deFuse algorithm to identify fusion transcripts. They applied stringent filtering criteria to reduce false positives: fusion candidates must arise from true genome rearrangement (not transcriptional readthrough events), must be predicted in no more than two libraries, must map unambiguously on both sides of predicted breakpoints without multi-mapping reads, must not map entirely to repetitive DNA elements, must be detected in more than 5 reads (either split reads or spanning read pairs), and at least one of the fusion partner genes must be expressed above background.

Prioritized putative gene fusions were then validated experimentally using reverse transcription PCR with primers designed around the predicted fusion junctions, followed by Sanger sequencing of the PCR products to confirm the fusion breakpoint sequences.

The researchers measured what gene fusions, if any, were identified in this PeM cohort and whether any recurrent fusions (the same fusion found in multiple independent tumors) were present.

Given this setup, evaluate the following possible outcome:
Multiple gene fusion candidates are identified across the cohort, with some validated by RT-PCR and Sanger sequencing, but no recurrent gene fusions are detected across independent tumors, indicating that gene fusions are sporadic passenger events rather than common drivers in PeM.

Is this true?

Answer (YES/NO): NO